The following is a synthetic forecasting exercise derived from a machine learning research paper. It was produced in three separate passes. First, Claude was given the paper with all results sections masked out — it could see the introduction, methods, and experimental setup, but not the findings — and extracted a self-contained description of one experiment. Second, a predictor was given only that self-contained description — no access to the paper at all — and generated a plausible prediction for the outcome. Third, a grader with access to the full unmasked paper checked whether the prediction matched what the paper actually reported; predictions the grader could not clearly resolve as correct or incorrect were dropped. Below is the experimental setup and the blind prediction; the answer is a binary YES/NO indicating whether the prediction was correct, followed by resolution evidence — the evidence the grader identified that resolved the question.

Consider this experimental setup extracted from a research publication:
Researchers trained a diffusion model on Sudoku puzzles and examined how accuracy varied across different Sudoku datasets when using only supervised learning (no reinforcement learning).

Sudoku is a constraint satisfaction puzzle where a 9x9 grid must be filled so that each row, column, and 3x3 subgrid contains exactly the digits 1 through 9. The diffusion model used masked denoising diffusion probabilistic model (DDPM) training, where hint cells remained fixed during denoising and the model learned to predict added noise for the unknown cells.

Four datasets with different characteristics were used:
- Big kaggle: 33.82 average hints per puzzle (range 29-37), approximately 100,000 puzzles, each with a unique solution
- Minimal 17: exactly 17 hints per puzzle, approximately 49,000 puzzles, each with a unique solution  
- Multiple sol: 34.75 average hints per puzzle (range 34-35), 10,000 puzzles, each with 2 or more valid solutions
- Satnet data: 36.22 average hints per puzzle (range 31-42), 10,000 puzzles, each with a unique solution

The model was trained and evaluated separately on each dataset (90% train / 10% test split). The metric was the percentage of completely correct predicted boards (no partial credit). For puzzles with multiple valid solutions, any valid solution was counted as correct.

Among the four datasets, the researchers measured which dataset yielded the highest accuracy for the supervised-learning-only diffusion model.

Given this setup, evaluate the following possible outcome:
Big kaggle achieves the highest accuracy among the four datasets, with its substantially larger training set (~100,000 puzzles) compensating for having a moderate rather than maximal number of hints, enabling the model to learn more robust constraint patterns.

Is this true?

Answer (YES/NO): NO